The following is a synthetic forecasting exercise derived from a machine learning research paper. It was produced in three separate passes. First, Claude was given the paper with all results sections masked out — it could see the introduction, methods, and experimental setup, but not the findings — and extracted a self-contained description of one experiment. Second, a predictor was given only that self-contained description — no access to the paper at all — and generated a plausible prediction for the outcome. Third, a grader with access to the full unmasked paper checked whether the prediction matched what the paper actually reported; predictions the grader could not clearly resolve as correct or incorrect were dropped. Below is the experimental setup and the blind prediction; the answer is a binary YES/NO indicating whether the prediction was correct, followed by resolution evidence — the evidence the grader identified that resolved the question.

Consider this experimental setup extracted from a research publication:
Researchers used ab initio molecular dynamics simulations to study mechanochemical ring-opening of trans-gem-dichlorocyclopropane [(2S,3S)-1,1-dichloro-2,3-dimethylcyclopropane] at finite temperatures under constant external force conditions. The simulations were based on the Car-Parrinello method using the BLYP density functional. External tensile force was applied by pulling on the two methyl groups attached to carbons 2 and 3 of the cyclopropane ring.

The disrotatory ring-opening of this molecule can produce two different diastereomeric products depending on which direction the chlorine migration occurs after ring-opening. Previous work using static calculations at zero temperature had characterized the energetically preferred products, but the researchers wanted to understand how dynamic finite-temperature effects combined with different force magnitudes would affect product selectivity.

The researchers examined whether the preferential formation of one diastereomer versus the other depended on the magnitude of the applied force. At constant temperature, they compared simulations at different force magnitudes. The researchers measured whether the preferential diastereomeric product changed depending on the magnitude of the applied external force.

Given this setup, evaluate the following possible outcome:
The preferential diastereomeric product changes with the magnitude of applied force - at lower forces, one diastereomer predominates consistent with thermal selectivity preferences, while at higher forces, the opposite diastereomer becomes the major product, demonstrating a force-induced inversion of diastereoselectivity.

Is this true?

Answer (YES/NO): YES